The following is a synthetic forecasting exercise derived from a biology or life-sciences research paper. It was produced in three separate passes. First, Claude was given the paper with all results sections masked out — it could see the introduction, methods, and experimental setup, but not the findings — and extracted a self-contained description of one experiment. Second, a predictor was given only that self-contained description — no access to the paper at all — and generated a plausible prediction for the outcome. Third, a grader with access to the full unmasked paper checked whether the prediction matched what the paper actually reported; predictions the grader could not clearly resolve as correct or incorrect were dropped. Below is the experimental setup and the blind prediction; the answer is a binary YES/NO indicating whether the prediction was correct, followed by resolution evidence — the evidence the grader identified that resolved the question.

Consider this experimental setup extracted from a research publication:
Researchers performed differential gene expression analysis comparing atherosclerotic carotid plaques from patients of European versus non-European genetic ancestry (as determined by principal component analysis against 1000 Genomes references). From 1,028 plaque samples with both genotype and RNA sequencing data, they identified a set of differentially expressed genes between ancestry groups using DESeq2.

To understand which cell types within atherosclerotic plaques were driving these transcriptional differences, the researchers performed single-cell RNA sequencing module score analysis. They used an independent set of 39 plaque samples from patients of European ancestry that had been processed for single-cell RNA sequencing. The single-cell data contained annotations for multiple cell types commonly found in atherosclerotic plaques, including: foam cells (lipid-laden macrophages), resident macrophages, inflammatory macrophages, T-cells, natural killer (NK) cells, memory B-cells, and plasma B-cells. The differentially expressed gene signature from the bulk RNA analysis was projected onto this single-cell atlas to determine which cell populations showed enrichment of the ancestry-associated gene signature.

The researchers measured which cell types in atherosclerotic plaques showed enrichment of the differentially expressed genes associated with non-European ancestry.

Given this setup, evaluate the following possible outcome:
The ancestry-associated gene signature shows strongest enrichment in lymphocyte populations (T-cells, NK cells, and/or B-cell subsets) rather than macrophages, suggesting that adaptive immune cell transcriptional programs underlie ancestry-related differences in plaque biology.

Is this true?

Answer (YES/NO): NO